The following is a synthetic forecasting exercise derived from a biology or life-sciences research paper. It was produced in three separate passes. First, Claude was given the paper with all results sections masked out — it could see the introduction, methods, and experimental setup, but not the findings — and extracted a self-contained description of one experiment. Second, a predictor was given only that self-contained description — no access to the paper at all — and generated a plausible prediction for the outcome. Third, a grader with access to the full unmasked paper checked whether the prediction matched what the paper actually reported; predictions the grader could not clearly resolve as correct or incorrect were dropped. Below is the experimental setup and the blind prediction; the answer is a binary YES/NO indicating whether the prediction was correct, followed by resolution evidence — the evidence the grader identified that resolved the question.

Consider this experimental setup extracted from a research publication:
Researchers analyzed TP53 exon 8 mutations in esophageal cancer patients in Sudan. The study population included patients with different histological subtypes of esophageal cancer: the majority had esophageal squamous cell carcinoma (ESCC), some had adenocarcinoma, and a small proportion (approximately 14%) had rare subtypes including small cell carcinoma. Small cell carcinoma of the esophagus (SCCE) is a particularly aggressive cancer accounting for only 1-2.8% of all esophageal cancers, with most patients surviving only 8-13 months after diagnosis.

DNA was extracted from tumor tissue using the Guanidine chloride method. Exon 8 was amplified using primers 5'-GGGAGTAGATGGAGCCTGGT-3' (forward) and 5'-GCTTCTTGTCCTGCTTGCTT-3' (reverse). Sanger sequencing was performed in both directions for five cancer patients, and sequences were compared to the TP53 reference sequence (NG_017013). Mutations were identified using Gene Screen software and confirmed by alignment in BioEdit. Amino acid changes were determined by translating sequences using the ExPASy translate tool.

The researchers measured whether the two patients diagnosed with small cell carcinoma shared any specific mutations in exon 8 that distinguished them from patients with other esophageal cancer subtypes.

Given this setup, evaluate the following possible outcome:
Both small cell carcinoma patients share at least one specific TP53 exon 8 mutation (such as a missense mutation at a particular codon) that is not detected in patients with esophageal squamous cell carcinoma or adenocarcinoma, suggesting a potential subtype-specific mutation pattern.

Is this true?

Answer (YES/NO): YES